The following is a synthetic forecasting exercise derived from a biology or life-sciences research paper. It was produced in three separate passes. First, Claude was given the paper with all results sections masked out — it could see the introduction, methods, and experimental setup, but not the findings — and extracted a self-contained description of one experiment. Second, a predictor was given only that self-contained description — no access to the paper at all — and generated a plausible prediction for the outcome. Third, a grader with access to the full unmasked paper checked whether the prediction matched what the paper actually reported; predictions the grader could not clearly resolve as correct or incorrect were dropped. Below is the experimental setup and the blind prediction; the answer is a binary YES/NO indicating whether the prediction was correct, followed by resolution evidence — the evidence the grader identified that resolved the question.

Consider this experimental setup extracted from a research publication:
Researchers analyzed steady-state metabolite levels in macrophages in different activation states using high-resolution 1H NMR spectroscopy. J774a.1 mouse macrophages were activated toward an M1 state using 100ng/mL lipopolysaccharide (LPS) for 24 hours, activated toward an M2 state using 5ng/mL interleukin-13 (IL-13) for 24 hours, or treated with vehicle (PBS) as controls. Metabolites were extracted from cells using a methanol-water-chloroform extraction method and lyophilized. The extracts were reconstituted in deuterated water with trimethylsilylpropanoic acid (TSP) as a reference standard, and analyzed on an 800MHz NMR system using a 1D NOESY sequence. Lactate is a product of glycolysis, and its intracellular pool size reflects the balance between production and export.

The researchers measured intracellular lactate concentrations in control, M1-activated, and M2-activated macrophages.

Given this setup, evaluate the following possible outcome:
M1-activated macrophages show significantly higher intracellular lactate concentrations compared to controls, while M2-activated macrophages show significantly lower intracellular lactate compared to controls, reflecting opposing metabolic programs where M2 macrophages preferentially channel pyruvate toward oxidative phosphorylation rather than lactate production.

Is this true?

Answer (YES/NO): NO